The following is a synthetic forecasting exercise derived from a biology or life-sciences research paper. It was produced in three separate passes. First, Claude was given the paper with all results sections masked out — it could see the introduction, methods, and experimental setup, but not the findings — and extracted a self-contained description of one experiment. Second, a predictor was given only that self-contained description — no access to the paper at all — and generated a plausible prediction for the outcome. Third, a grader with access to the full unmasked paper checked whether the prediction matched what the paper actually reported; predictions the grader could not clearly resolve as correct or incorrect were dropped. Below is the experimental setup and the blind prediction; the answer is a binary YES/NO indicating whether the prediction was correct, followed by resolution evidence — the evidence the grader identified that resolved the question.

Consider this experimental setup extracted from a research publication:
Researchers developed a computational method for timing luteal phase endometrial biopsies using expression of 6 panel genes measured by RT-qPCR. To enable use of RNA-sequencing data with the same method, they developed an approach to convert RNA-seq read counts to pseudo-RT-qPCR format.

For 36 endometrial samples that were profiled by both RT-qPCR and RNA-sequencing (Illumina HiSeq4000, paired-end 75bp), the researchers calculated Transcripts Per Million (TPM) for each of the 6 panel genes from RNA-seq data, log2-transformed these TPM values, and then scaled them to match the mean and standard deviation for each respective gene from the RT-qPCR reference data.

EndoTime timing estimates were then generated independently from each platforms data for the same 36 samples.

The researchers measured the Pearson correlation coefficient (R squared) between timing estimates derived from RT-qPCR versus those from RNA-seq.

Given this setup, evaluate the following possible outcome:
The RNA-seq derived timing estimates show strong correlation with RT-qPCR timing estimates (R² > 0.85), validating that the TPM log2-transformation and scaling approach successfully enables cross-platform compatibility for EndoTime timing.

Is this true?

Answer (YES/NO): NO